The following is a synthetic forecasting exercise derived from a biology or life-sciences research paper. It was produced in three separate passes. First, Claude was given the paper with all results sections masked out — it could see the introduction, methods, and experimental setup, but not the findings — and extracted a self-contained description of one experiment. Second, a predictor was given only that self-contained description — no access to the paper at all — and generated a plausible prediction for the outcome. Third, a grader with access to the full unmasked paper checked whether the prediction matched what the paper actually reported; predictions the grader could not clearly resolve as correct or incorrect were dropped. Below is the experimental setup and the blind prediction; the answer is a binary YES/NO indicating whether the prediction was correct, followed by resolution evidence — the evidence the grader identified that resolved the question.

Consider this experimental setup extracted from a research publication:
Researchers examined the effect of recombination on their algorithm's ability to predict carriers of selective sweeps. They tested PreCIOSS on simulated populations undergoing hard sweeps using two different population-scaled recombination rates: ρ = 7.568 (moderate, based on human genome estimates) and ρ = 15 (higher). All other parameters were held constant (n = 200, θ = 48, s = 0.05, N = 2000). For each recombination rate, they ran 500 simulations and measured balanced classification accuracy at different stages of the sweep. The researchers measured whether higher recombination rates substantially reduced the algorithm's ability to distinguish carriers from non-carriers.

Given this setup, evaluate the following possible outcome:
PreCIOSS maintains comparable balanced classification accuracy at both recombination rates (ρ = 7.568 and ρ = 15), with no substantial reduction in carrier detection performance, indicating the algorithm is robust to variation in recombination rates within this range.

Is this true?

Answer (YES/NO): YES